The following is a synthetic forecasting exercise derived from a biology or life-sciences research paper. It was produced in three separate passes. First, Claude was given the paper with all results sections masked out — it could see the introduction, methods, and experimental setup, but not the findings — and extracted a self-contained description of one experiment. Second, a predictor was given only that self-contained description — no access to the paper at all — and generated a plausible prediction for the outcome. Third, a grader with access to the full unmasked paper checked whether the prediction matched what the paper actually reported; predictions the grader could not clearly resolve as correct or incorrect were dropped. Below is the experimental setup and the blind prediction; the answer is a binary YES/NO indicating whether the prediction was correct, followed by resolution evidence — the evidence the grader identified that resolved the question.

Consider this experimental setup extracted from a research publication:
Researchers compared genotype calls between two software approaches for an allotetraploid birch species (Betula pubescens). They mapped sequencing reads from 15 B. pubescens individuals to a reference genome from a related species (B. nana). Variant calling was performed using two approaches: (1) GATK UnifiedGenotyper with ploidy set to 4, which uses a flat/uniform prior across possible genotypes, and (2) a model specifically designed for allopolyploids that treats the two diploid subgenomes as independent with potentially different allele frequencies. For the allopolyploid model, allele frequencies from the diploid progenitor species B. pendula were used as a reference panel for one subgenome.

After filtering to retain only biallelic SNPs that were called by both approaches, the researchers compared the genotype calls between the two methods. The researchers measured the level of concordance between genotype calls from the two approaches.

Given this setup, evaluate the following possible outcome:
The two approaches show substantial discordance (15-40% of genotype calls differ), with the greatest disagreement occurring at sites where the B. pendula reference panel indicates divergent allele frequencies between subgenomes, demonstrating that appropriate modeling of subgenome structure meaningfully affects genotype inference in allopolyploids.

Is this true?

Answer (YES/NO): NO